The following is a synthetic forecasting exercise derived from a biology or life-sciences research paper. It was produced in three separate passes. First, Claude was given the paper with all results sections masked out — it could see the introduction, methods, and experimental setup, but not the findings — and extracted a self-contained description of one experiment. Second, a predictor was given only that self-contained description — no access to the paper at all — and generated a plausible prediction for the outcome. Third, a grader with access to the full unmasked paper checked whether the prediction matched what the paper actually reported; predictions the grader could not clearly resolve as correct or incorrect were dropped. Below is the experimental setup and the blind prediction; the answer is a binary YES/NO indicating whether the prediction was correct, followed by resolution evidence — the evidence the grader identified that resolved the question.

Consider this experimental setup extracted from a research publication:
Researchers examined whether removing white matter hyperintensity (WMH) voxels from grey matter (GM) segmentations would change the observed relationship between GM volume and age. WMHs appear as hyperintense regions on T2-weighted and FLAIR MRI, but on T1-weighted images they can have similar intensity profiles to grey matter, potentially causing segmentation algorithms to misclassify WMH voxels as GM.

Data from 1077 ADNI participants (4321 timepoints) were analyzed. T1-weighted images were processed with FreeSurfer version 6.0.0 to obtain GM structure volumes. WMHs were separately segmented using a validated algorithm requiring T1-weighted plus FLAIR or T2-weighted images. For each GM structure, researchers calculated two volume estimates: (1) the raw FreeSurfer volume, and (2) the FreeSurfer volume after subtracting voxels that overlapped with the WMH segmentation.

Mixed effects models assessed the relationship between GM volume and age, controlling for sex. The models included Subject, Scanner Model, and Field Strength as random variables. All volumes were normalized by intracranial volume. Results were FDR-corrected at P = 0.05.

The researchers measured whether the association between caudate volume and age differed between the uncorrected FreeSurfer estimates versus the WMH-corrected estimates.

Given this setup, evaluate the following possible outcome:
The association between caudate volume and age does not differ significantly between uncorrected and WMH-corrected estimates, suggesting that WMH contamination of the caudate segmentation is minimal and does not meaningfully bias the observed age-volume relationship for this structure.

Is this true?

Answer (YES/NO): NO